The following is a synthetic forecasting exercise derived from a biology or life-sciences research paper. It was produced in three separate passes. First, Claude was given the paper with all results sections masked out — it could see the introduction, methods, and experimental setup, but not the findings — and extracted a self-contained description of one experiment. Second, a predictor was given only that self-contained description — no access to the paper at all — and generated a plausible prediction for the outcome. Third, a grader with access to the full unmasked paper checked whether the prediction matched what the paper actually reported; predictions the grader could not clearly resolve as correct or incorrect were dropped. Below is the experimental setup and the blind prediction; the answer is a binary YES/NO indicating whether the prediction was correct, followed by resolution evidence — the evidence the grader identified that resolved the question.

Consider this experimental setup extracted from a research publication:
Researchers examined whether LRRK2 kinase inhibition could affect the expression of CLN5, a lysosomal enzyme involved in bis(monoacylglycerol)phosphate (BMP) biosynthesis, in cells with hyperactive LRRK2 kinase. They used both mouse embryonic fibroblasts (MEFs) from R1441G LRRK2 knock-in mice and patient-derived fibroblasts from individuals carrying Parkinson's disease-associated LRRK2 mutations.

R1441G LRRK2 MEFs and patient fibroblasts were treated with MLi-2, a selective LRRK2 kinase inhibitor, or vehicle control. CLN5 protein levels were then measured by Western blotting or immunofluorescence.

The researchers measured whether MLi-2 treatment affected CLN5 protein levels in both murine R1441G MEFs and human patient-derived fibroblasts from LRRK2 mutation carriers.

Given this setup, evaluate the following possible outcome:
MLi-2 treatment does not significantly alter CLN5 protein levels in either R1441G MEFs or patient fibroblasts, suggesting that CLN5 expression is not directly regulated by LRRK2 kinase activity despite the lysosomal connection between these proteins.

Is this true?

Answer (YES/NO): NO